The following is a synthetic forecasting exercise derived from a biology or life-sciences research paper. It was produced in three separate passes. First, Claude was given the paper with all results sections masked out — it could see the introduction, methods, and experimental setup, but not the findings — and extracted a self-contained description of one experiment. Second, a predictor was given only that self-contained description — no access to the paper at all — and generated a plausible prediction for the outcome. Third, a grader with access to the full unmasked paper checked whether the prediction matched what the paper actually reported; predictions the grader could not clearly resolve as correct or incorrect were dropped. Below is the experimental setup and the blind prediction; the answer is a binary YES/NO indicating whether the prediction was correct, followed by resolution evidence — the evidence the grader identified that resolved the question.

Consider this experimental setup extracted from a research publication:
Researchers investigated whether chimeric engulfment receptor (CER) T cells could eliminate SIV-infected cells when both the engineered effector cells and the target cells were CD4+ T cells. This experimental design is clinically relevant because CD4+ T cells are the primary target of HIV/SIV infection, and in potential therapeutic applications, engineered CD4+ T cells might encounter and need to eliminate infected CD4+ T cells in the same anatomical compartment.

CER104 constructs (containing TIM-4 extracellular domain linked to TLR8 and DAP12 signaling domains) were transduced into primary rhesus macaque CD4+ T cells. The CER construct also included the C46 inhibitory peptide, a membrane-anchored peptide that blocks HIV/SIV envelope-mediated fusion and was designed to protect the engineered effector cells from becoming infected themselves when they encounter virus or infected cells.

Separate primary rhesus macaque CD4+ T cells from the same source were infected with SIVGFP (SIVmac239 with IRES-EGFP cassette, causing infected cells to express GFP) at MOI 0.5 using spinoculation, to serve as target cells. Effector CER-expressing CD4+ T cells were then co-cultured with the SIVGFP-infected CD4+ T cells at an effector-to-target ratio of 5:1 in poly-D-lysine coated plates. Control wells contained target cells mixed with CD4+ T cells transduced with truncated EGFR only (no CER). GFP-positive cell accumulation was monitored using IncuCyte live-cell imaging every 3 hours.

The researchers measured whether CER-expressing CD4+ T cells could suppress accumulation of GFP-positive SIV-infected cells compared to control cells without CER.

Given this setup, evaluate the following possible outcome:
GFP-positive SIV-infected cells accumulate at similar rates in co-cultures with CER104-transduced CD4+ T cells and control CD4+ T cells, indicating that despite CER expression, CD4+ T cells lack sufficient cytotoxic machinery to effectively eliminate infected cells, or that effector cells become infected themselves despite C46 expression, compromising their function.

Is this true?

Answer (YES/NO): YES